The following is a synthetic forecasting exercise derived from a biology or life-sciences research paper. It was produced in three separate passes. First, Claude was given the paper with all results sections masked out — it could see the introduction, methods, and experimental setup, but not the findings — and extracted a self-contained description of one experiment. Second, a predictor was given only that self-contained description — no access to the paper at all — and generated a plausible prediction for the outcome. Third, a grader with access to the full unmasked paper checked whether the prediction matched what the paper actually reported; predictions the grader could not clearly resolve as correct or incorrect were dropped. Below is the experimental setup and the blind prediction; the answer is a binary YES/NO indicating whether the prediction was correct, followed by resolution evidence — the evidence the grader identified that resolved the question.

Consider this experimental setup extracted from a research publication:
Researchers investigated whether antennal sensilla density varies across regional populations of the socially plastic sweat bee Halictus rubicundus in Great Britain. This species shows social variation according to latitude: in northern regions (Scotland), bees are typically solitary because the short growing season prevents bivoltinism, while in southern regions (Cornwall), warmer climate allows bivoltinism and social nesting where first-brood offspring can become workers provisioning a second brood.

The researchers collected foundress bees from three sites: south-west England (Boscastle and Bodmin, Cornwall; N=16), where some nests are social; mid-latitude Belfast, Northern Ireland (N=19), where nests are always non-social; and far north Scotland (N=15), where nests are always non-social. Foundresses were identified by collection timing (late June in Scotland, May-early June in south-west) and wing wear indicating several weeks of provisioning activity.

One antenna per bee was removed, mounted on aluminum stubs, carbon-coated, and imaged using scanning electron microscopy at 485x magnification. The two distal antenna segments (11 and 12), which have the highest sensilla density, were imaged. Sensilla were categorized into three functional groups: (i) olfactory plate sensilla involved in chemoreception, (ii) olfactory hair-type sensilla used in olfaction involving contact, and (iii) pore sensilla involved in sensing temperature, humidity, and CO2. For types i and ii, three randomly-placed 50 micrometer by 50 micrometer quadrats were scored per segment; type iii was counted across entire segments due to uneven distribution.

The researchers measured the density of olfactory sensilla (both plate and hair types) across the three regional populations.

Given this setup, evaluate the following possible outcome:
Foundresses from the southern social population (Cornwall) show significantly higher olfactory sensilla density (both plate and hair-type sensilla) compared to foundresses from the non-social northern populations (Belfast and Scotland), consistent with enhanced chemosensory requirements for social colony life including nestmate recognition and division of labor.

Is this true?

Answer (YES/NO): NO